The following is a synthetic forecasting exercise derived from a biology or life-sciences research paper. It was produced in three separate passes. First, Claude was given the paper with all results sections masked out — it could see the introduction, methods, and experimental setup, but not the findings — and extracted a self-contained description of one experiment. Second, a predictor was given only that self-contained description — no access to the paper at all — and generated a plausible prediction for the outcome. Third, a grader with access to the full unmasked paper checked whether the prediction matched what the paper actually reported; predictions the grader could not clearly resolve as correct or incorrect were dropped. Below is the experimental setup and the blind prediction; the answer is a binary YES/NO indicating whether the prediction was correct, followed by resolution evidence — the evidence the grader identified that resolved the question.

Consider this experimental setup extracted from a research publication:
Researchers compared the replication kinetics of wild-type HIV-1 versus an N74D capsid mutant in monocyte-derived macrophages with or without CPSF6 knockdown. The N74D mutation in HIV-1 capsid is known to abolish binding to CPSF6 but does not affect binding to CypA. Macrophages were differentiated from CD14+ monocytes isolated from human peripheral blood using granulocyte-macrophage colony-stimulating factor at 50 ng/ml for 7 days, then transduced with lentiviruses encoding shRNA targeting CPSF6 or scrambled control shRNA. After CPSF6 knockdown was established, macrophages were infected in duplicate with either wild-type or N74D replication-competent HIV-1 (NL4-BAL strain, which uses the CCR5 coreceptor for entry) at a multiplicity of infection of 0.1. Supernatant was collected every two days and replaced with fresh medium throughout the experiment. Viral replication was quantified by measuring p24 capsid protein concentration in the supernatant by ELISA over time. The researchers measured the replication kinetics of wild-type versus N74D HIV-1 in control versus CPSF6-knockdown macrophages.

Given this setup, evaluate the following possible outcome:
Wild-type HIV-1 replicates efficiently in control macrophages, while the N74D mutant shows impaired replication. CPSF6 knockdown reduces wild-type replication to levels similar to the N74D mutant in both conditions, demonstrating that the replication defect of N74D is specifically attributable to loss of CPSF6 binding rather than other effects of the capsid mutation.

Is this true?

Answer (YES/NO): NO